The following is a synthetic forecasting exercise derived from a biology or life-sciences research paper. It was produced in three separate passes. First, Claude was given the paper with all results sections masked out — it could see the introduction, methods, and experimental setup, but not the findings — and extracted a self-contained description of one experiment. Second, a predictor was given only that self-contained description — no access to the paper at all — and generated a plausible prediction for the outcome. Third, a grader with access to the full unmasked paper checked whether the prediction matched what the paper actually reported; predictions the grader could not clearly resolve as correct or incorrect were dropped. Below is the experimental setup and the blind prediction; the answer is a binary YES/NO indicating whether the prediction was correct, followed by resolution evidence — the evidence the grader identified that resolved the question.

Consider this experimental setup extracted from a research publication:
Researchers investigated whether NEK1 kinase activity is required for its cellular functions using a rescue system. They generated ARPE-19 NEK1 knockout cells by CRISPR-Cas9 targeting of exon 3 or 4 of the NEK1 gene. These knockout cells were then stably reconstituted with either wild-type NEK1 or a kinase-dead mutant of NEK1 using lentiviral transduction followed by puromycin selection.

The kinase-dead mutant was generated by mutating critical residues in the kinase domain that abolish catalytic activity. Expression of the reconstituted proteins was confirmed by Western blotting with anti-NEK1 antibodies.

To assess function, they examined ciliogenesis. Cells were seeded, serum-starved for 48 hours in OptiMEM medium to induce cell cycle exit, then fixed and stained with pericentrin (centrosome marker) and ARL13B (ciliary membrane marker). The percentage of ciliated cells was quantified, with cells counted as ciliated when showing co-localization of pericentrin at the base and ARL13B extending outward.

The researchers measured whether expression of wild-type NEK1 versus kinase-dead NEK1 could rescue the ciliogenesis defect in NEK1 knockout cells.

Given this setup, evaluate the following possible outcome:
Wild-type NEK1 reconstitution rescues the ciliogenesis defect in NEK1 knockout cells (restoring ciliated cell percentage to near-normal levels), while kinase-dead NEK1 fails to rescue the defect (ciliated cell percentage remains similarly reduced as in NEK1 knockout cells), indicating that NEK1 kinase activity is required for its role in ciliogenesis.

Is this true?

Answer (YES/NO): YES